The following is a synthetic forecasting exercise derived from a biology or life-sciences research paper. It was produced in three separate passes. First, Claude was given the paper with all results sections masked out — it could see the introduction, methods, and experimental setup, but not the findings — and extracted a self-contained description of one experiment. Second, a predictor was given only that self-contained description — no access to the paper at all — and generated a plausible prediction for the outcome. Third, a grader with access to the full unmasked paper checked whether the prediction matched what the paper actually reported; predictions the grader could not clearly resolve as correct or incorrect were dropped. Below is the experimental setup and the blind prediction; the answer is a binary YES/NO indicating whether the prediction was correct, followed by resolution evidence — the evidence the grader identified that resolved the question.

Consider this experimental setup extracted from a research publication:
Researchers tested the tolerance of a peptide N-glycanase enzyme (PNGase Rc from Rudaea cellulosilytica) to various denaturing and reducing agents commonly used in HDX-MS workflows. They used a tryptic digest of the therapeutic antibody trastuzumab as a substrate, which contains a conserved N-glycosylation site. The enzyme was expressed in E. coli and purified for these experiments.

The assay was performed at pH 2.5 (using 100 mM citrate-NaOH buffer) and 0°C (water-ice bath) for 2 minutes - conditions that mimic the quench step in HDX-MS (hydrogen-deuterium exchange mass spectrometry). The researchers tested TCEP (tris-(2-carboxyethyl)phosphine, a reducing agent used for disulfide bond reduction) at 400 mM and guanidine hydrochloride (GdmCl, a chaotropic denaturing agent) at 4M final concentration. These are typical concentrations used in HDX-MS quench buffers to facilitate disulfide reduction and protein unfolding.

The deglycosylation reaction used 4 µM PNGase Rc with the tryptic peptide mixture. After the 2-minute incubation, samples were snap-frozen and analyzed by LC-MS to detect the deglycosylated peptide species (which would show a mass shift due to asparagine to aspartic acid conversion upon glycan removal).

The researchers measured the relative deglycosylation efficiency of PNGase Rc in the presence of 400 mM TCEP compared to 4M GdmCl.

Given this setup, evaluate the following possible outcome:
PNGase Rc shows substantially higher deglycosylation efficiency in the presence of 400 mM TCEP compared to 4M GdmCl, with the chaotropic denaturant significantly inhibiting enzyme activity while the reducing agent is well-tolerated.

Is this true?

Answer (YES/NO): YES